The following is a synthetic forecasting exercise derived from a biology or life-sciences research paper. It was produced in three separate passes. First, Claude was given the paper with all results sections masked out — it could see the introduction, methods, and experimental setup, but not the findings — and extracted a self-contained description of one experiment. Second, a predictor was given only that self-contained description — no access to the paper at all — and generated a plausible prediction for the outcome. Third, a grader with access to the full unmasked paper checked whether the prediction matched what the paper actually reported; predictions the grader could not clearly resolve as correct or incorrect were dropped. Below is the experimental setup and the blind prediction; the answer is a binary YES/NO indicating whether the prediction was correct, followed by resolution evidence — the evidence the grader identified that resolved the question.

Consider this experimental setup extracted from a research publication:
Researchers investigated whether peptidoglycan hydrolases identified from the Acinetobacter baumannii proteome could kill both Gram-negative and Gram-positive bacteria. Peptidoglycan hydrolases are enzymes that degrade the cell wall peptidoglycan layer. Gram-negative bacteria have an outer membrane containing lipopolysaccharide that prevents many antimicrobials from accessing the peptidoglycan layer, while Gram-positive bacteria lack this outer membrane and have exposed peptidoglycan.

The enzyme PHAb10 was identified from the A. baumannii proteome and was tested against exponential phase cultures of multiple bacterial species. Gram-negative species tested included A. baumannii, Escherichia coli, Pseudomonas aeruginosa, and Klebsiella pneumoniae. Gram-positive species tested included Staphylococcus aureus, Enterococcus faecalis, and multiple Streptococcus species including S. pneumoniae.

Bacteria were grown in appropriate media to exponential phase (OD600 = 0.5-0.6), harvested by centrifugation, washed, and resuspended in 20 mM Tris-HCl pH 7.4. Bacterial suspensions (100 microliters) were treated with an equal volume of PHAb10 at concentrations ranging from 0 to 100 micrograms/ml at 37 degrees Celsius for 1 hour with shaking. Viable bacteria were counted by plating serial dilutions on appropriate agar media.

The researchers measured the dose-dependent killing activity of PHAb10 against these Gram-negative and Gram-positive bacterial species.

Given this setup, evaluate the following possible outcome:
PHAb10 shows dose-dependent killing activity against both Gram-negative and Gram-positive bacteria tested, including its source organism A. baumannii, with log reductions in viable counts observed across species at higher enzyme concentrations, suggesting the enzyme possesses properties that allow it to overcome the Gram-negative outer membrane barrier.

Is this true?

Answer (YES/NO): YES